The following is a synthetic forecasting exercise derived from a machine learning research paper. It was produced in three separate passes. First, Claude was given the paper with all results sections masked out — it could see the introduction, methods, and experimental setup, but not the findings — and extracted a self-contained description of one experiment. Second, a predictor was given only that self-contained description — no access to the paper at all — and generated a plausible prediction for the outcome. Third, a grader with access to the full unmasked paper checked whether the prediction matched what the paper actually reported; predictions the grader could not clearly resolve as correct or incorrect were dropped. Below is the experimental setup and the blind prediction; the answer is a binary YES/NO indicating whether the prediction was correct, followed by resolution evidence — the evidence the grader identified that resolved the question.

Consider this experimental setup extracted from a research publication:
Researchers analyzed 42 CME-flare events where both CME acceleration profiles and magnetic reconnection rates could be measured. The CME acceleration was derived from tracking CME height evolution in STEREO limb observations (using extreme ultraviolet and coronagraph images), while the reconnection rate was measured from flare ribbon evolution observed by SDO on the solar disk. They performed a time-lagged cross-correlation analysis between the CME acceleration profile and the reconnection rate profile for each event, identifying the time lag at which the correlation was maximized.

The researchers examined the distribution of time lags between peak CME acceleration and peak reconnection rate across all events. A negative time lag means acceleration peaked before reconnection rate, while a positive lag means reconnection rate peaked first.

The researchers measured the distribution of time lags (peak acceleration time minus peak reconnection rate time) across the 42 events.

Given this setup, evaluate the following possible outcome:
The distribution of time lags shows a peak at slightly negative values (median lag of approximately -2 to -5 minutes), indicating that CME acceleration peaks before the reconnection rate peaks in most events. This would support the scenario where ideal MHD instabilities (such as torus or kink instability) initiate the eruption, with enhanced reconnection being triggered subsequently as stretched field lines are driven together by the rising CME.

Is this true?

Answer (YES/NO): NO